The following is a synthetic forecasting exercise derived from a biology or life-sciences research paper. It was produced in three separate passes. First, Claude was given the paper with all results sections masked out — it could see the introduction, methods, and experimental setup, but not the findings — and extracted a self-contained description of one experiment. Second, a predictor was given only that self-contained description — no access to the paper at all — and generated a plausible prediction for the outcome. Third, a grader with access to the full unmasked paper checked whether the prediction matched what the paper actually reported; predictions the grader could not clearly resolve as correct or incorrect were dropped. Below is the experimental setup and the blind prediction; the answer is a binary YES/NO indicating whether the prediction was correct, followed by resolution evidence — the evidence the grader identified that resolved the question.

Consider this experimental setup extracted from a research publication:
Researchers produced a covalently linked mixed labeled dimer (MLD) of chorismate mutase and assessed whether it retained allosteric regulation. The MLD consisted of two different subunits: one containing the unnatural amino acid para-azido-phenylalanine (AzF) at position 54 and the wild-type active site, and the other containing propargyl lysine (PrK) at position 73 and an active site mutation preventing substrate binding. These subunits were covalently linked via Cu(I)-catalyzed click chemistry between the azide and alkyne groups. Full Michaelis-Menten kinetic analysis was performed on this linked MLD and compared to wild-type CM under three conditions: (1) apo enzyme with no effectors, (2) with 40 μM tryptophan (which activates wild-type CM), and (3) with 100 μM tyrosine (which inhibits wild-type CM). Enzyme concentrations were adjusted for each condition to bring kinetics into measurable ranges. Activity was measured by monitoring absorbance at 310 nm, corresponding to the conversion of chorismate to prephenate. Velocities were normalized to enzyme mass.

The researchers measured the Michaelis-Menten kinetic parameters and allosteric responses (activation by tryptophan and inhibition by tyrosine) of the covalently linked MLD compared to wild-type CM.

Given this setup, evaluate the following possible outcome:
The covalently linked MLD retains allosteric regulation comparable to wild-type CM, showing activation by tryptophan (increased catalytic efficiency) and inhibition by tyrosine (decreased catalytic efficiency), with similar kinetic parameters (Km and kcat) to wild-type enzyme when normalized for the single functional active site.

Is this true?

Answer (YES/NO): NO